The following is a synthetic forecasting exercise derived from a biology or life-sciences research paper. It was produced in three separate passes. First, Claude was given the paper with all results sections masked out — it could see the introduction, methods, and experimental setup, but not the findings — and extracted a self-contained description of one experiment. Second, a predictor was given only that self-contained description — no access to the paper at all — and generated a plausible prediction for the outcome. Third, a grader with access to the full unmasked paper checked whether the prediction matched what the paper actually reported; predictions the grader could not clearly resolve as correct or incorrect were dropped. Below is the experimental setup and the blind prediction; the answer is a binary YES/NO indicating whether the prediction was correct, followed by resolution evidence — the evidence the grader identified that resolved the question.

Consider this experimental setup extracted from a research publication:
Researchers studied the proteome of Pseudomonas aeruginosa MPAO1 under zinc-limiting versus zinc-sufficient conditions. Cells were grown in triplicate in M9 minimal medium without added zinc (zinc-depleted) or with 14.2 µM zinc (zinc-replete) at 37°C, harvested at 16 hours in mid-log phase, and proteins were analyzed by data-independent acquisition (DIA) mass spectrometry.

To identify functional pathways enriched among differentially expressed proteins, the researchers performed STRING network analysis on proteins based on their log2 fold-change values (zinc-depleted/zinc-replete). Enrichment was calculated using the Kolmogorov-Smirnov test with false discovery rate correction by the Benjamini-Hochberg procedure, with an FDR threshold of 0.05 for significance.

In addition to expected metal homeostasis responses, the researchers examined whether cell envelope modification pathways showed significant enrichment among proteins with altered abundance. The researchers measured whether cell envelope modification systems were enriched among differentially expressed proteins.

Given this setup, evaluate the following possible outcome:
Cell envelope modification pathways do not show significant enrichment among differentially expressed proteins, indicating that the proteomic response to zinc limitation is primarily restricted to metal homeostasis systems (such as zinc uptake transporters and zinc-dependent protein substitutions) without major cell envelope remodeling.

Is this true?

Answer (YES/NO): NO